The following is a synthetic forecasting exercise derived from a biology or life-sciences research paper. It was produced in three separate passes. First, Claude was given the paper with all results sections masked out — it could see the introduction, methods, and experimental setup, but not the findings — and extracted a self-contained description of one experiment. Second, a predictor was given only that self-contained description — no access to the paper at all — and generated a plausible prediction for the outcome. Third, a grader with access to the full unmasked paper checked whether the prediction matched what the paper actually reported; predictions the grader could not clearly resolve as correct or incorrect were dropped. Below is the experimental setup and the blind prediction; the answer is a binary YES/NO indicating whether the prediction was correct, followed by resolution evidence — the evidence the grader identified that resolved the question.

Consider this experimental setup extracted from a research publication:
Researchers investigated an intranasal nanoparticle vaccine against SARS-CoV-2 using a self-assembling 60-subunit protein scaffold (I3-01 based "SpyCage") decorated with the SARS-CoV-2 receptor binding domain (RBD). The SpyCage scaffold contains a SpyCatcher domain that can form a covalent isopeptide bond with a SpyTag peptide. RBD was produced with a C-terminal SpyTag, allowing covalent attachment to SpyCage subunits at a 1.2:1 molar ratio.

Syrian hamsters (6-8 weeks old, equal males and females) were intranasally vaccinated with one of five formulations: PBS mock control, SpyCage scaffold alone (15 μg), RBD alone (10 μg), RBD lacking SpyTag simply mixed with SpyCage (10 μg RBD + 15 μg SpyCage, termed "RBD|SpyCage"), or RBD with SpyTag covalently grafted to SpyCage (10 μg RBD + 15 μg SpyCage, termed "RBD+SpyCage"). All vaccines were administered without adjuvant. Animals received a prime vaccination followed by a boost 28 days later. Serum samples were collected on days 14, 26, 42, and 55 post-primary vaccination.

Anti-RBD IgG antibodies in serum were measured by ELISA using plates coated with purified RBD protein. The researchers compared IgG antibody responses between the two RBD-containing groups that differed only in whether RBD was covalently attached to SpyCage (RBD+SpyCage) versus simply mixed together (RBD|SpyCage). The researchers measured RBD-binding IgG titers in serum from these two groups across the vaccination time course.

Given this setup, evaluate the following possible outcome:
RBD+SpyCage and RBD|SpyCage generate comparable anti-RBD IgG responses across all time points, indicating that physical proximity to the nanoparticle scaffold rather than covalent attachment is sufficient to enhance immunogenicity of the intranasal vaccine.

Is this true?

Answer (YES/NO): NO